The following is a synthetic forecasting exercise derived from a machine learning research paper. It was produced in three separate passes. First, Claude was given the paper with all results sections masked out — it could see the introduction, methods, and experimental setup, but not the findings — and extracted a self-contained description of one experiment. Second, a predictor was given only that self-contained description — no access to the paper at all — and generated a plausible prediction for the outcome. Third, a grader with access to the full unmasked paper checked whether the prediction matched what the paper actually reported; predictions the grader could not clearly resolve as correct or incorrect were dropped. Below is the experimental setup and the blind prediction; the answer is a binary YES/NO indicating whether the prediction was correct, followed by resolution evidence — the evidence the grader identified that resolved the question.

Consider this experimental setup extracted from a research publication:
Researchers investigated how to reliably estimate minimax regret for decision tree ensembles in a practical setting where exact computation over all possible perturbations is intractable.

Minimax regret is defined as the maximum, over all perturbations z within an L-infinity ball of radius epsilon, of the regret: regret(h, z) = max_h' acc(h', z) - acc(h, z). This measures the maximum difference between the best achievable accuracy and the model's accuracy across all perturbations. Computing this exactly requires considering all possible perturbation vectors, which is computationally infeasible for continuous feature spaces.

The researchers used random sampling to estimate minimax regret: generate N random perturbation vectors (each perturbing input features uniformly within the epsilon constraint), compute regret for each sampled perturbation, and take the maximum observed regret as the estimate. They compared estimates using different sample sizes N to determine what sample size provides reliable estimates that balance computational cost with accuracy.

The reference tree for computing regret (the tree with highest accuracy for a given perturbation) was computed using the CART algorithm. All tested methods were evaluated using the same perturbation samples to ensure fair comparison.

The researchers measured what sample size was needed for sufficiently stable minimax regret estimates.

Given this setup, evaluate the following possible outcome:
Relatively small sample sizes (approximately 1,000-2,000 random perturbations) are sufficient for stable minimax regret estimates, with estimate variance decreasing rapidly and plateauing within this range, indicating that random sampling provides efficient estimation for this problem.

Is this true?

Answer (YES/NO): NO